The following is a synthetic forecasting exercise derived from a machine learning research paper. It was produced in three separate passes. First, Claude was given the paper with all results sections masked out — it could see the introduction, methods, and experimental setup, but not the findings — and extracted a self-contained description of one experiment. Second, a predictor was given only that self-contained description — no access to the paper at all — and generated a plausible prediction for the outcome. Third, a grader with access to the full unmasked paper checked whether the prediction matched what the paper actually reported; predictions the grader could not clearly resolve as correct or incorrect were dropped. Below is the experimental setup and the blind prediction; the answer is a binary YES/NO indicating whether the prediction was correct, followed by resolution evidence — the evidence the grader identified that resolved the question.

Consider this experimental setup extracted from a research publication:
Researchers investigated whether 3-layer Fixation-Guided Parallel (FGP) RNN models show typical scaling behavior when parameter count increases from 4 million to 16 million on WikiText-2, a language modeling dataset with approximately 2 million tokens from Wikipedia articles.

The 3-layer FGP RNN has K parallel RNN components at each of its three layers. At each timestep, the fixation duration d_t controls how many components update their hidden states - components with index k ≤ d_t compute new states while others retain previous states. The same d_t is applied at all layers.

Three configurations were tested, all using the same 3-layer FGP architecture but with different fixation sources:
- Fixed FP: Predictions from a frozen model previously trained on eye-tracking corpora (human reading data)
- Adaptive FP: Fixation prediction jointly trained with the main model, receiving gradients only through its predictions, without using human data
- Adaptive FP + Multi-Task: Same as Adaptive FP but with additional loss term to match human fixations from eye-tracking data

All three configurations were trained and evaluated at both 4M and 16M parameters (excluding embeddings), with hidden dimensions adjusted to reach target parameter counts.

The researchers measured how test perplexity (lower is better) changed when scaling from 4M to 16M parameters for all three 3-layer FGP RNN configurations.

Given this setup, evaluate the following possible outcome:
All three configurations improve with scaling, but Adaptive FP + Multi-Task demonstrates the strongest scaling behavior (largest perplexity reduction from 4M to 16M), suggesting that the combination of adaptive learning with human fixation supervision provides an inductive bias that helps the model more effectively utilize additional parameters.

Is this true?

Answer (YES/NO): NO